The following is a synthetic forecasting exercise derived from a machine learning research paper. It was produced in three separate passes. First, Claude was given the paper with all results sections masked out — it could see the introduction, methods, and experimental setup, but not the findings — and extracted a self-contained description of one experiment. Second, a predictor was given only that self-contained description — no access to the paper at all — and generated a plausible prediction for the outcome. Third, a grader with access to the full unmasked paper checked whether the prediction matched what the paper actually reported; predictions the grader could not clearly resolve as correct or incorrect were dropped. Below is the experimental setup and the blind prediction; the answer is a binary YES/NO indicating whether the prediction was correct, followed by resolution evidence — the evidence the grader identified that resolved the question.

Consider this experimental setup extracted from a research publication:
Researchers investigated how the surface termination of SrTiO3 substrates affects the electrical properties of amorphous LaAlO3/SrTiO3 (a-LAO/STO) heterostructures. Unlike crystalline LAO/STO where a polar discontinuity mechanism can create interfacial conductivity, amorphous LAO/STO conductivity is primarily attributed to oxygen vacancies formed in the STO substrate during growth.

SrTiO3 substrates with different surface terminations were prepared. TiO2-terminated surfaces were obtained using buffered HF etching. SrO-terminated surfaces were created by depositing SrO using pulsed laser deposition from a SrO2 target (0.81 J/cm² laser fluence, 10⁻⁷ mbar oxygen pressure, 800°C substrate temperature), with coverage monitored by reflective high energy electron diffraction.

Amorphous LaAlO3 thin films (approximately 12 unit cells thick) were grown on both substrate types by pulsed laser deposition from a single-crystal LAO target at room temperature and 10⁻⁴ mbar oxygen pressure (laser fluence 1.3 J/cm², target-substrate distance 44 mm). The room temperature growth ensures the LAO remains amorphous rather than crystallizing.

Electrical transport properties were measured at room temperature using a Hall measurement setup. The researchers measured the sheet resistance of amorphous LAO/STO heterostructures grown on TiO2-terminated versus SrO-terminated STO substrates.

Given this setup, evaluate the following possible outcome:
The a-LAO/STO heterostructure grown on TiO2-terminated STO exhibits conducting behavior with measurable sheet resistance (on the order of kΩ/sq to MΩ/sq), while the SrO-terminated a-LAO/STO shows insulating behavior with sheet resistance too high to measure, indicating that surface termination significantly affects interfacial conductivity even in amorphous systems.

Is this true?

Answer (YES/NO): YES